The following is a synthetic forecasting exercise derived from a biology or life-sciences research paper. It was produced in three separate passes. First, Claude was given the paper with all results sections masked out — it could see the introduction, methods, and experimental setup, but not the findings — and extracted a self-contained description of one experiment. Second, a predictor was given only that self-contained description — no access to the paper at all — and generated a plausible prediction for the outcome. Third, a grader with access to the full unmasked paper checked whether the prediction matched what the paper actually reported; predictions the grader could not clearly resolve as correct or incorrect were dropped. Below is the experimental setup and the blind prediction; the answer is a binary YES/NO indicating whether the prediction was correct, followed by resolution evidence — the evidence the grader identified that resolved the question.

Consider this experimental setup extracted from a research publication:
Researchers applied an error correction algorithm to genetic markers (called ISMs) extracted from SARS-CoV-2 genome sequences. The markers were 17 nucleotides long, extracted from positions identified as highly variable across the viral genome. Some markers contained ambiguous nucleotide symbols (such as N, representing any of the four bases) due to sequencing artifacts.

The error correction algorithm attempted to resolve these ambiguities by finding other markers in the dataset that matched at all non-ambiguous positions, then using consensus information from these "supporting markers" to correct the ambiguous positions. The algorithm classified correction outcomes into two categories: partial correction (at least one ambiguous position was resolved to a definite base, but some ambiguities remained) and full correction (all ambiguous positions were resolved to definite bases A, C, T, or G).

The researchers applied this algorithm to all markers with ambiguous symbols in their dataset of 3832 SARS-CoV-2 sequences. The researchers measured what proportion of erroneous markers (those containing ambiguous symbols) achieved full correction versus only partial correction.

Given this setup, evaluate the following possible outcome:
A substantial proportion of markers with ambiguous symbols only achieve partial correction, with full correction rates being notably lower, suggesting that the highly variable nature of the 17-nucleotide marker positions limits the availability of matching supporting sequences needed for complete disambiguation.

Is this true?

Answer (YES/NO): YES